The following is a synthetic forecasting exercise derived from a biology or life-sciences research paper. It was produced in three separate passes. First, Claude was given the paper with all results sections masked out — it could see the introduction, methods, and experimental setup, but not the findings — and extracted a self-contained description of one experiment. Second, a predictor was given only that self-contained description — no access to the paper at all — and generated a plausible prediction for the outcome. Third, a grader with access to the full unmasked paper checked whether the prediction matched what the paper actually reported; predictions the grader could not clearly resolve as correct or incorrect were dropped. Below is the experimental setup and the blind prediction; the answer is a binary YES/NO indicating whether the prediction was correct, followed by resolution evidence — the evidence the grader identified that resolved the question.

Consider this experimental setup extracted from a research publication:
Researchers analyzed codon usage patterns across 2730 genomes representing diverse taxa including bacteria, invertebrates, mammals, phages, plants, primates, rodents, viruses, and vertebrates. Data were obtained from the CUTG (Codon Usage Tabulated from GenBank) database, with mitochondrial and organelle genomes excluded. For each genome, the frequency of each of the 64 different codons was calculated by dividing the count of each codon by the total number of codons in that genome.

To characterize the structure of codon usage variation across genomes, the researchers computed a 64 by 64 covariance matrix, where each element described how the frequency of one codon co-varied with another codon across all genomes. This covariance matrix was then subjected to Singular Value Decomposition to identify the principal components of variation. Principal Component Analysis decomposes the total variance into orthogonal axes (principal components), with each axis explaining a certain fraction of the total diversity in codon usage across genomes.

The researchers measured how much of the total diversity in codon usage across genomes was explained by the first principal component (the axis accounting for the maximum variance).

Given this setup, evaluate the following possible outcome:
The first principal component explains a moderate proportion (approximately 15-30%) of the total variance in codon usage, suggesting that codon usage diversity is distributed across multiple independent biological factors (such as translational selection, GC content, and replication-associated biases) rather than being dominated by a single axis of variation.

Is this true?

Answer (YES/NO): NO